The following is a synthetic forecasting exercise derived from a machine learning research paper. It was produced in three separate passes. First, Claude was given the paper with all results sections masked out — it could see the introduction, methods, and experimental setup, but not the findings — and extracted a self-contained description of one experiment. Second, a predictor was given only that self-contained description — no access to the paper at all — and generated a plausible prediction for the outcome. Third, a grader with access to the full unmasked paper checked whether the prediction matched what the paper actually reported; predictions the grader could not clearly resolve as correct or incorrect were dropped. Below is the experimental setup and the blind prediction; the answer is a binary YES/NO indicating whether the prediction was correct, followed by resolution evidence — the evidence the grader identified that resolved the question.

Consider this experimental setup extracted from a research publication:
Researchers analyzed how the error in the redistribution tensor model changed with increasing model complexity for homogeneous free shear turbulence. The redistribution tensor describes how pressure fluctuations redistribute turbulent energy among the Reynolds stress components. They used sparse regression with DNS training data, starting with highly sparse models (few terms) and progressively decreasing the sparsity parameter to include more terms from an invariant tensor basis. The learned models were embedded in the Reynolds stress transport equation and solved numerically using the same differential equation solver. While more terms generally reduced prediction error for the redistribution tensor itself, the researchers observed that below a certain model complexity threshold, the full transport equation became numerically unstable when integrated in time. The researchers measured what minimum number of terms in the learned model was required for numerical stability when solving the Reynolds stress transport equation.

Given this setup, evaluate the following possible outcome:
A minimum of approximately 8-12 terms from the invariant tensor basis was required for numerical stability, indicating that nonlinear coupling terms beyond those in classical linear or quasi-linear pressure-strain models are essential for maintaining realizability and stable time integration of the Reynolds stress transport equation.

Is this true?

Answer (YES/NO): NO